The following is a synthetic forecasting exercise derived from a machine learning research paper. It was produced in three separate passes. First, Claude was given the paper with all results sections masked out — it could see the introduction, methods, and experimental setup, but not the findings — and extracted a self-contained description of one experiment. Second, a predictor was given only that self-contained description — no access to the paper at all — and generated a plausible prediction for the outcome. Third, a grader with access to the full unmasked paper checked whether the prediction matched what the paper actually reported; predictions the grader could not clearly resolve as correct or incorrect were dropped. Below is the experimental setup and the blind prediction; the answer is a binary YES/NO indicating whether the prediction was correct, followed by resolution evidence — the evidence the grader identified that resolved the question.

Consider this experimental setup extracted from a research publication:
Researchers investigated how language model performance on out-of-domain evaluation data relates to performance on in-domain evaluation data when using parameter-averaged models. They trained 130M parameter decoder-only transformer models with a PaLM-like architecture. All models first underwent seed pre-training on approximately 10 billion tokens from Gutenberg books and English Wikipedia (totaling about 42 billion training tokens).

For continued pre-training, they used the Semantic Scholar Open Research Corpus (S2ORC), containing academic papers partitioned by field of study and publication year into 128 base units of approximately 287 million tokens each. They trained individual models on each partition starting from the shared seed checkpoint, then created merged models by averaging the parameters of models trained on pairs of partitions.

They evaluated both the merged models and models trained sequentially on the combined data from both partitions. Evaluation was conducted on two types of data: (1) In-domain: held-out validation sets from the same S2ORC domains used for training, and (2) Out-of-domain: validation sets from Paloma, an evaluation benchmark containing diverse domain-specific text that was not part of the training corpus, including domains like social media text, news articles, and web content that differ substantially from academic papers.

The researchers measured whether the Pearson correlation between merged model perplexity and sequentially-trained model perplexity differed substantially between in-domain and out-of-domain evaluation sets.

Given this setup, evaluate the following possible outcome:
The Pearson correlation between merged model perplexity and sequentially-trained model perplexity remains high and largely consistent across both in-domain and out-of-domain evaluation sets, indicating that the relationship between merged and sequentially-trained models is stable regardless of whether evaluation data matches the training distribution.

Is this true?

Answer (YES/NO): NO